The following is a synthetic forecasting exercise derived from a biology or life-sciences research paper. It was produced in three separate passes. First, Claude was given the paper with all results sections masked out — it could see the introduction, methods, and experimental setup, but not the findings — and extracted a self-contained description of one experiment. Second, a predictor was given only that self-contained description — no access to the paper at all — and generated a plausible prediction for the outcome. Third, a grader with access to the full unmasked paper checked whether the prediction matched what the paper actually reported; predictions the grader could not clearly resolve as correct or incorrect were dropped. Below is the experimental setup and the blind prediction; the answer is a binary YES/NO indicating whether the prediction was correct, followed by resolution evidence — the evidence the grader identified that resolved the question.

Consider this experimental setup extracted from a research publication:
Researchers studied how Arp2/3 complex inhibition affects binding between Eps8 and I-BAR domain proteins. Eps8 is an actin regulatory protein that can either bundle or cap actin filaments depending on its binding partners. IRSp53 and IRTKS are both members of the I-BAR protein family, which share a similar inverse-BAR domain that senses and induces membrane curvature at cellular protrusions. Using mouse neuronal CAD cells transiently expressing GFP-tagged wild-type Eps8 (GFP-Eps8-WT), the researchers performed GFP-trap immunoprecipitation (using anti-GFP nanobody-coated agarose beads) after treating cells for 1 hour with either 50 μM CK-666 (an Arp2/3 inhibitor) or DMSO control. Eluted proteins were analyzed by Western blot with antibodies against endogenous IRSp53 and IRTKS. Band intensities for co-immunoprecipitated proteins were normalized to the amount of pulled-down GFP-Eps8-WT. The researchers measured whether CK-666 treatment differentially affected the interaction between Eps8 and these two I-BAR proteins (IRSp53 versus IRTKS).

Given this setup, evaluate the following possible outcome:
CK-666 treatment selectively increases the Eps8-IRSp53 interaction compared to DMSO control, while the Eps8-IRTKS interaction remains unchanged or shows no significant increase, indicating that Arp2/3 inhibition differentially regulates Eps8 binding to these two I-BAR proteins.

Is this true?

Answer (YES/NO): YES